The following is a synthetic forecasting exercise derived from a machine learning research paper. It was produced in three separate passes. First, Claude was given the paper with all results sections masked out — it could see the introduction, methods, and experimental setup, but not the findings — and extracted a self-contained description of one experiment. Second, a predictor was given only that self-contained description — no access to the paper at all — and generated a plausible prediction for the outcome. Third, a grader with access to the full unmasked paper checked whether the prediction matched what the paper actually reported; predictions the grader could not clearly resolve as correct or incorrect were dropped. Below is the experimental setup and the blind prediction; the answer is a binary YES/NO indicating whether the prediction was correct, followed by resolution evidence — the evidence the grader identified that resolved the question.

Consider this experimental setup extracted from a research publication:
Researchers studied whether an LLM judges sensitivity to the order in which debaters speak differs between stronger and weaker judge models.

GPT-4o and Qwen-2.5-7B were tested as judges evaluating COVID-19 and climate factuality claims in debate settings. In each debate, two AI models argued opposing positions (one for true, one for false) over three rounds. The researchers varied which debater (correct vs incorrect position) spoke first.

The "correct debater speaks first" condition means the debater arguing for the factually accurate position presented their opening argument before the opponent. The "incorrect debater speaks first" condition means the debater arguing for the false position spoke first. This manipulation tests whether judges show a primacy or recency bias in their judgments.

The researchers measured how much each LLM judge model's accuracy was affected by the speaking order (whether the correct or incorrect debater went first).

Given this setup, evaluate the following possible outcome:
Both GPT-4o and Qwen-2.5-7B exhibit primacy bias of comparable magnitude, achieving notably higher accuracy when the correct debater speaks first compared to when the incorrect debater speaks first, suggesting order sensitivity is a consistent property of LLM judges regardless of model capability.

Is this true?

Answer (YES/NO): NO